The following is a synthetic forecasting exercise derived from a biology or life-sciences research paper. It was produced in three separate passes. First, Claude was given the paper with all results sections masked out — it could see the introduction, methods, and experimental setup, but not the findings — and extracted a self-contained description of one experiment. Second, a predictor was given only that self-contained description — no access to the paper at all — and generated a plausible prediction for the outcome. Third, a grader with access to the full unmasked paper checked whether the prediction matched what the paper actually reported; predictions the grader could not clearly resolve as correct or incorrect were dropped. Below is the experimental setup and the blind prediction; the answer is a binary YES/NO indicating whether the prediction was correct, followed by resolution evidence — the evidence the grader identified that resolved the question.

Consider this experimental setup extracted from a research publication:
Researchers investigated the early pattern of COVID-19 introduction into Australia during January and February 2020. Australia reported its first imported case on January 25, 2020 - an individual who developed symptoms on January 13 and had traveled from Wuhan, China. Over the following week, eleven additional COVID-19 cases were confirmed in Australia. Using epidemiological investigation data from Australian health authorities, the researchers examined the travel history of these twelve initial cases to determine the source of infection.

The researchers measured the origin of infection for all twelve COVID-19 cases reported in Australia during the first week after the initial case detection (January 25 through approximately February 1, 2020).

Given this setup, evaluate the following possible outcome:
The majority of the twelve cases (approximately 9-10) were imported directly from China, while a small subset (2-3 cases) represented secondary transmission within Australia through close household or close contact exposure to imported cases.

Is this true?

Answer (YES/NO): NO